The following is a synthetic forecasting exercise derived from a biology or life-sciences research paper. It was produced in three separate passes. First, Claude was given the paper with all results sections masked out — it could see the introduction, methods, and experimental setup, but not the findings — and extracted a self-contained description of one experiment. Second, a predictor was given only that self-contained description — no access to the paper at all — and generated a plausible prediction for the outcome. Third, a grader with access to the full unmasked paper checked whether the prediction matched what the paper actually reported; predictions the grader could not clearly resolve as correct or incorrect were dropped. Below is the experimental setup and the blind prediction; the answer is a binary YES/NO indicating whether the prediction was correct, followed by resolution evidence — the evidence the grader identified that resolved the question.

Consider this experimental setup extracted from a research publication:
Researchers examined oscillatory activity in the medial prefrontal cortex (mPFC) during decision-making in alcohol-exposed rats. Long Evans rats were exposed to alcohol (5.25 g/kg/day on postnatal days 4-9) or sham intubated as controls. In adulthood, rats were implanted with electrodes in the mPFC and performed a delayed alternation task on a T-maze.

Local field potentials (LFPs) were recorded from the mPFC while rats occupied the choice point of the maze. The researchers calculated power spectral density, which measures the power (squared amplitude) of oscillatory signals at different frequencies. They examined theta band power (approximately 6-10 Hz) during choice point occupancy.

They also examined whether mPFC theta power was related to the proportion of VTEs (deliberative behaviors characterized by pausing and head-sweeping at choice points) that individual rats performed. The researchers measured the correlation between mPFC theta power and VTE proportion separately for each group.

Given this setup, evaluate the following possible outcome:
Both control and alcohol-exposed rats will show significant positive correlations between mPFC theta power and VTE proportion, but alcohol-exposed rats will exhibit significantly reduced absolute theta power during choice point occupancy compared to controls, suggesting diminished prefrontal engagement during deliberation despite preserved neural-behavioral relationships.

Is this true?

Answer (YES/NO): NO